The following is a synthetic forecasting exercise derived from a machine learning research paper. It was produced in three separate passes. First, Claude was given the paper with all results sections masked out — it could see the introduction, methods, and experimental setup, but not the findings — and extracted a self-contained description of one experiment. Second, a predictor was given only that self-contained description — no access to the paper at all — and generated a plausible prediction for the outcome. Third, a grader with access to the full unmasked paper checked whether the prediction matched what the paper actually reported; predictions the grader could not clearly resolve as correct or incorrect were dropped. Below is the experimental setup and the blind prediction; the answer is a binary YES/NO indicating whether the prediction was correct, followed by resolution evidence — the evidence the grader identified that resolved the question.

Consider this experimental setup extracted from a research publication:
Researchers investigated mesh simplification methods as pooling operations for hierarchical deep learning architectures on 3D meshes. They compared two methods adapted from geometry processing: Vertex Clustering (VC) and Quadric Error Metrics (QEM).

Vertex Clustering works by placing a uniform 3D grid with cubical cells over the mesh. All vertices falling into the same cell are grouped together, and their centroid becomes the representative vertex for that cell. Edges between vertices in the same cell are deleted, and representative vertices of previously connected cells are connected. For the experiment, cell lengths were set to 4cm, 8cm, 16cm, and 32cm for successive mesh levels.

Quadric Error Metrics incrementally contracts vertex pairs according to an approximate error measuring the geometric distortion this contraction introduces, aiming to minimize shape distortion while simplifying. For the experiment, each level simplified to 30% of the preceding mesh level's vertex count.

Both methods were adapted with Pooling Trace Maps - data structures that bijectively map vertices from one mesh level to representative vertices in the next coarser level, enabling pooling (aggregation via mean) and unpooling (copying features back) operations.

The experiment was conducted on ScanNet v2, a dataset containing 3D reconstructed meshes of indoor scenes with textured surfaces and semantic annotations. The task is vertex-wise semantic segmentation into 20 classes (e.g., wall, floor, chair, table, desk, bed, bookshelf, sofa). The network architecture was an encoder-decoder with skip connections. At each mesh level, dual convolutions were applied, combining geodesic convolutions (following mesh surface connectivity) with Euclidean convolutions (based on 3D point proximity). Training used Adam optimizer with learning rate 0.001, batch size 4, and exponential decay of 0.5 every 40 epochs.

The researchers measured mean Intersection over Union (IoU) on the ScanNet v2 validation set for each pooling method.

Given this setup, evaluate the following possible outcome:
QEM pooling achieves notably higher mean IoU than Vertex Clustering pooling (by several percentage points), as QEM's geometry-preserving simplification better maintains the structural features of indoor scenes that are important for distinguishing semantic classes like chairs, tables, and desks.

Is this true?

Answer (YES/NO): NO